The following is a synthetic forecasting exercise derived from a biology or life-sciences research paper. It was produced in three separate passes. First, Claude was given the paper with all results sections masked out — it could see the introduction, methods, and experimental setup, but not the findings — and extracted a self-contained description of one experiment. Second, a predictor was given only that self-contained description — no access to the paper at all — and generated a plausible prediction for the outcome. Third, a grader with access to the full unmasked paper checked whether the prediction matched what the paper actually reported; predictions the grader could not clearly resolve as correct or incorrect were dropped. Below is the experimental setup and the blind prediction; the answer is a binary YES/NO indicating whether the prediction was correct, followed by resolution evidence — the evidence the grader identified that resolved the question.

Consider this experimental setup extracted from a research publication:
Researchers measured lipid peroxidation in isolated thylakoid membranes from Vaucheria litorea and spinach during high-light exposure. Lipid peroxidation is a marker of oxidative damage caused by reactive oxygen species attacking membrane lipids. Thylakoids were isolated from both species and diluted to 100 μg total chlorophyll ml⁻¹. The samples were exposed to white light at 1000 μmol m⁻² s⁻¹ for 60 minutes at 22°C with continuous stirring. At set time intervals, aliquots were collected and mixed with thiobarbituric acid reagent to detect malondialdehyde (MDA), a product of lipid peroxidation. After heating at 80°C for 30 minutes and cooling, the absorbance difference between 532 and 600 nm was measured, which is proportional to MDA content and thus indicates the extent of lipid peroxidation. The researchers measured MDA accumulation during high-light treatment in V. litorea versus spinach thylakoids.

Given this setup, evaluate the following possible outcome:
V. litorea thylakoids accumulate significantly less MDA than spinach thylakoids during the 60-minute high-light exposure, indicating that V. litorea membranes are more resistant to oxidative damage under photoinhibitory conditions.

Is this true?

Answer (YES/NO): NO